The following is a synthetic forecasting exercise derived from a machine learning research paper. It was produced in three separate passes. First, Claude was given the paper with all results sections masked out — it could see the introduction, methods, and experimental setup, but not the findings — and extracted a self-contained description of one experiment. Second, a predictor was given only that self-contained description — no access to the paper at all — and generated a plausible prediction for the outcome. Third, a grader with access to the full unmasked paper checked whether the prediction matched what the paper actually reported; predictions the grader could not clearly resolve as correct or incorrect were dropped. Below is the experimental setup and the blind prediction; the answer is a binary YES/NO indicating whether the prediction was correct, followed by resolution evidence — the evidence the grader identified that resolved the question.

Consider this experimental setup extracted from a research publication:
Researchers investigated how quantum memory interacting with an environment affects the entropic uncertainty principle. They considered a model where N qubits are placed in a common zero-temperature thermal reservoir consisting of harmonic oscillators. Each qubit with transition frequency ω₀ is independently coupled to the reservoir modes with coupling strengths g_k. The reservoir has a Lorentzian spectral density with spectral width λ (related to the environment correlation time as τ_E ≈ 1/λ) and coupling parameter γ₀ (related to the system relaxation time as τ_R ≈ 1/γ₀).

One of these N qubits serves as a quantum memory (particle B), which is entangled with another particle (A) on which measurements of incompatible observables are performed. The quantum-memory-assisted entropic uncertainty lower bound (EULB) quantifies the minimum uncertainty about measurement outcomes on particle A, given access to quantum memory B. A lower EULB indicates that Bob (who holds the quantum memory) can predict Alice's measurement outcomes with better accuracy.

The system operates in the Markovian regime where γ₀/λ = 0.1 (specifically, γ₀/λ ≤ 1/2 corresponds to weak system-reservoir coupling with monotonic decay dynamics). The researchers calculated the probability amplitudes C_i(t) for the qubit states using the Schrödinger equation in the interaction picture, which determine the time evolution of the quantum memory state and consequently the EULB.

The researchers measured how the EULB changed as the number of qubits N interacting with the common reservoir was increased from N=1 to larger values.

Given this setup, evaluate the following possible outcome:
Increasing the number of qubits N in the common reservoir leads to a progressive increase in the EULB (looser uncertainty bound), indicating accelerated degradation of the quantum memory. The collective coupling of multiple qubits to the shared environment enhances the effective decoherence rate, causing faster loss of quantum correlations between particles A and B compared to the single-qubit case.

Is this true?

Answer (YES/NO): NO